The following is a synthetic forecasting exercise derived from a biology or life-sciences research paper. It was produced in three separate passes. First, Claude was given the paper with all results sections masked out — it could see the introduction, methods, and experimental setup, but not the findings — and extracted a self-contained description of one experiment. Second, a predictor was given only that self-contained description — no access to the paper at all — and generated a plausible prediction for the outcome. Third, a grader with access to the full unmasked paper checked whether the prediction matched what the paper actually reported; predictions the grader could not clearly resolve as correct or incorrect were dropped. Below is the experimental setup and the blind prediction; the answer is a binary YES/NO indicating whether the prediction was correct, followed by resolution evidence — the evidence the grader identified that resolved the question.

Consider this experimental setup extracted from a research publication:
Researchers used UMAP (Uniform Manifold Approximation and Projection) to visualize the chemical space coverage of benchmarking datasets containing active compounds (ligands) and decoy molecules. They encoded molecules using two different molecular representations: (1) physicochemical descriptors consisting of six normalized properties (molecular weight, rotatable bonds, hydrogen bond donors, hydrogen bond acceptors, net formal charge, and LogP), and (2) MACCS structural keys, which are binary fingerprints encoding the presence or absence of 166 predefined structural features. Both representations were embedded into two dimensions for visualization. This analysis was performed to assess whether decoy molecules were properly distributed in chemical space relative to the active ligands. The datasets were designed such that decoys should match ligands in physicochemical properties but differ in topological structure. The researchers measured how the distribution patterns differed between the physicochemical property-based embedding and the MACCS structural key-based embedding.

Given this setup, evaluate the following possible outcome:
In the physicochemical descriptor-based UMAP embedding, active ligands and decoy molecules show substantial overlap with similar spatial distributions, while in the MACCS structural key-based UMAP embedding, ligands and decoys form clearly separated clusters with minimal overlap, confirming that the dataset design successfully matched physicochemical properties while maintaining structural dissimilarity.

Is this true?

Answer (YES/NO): NO